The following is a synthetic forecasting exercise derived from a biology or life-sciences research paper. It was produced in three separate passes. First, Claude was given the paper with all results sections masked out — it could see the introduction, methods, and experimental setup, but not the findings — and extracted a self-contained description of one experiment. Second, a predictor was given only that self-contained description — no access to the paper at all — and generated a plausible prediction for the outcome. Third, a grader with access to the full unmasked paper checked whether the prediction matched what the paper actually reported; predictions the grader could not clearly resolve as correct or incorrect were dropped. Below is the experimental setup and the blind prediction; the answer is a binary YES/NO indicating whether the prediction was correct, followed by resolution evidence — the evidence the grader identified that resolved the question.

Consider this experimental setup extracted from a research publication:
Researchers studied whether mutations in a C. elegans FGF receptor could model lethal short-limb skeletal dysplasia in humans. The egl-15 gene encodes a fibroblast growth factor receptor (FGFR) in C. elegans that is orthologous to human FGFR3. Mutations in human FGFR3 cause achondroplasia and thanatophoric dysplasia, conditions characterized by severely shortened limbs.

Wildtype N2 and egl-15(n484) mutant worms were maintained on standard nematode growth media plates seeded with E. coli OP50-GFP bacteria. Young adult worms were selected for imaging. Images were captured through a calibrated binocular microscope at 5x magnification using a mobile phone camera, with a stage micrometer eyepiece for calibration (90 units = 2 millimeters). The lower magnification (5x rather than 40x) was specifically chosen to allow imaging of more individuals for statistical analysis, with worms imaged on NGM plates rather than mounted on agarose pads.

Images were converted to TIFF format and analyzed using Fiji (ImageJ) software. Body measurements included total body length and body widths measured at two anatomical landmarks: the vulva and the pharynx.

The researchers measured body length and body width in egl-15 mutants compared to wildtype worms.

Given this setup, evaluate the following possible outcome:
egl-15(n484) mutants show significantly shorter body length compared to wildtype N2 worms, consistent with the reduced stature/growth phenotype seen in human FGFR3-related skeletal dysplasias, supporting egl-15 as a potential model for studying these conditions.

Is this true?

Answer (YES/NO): NO